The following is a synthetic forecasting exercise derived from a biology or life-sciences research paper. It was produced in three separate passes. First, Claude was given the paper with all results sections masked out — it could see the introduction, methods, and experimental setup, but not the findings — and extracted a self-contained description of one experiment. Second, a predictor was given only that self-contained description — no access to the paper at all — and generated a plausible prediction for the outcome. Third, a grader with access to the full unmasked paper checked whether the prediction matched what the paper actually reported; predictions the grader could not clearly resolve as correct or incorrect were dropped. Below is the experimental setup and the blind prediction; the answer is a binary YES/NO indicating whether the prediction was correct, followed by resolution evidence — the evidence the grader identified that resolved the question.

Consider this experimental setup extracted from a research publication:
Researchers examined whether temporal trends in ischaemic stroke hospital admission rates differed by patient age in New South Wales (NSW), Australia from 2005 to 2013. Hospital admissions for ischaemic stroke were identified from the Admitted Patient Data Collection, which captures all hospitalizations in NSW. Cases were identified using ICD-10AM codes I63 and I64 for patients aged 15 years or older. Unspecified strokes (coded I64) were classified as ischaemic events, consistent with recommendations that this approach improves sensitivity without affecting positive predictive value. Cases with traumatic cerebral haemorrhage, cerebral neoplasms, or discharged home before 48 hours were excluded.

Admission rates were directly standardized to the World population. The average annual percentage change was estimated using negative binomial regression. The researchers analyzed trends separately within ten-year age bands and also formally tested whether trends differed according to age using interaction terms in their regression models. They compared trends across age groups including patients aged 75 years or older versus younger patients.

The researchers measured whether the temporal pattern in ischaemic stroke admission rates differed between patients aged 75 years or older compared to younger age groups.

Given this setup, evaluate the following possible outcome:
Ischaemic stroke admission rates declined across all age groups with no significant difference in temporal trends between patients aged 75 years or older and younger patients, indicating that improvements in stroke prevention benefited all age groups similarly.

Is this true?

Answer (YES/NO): NO